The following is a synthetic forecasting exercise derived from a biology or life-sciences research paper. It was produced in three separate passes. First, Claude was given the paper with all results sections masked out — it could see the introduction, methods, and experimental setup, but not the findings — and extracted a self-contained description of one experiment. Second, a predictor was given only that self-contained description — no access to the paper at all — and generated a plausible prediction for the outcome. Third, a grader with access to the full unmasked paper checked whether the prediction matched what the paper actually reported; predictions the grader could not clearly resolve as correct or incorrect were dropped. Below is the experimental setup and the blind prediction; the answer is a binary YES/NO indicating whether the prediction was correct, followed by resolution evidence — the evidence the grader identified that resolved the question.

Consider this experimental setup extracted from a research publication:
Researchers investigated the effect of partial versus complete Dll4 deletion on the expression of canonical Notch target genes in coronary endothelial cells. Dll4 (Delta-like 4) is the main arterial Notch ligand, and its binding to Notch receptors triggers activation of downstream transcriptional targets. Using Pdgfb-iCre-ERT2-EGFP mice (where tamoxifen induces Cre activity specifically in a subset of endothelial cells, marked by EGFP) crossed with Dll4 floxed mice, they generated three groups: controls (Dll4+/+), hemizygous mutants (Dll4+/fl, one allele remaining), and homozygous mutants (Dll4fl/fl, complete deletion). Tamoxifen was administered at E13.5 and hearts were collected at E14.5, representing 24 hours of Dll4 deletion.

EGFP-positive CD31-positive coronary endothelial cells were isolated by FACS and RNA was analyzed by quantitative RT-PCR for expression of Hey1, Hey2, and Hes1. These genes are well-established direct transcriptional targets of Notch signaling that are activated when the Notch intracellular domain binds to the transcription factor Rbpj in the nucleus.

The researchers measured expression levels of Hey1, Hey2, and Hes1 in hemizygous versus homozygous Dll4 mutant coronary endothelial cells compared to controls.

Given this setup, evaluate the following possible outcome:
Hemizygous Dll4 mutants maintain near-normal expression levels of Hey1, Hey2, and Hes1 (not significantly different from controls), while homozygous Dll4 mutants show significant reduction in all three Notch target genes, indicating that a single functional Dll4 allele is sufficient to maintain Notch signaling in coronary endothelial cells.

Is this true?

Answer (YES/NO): NO